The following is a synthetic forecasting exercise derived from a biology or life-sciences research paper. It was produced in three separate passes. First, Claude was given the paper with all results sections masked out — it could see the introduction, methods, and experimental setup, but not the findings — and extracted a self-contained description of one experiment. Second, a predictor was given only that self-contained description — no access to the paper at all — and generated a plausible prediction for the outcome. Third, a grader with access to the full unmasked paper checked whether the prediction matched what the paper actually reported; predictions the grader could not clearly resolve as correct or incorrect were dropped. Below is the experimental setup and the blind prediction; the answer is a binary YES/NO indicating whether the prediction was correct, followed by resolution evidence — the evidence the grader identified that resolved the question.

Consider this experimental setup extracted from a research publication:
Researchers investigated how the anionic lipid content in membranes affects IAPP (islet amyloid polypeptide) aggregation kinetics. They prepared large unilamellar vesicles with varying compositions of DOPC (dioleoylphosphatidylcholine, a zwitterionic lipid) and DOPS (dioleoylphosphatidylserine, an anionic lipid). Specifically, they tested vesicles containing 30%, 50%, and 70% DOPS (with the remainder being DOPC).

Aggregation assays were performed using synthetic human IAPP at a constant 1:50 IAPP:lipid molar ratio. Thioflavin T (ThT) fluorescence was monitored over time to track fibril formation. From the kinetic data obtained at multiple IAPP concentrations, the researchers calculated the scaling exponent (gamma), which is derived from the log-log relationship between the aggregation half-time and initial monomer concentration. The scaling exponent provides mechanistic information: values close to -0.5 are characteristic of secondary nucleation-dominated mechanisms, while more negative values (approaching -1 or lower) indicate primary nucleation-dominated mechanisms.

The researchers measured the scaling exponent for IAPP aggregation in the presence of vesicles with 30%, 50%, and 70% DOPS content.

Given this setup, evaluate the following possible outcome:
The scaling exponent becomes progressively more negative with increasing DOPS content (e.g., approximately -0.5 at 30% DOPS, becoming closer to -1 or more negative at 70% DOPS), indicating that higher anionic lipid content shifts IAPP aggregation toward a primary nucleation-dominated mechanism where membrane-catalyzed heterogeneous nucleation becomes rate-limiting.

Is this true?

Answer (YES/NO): NO